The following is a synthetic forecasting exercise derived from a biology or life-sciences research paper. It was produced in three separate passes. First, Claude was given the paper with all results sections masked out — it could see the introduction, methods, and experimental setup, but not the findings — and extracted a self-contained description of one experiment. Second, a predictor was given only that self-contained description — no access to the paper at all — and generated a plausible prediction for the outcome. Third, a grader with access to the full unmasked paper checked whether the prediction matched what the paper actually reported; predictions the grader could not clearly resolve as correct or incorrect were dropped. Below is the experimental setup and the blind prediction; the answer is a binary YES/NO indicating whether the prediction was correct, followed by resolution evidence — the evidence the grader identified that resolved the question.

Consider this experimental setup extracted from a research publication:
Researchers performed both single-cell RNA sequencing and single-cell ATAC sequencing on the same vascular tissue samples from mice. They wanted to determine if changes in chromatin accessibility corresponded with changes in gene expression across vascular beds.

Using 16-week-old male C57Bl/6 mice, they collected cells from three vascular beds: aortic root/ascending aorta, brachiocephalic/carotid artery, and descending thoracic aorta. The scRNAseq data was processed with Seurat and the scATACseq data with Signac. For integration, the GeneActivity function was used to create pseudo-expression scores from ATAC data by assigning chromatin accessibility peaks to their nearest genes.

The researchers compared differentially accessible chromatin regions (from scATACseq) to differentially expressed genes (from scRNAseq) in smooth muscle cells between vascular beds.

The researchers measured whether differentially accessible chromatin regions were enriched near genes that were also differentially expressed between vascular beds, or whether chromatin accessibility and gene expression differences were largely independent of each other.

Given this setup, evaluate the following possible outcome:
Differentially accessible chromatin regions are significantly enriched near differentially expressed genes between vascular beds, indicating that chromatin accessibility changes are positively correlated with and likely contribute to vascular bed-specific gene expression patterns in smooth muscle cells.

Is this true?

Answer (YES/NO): YES